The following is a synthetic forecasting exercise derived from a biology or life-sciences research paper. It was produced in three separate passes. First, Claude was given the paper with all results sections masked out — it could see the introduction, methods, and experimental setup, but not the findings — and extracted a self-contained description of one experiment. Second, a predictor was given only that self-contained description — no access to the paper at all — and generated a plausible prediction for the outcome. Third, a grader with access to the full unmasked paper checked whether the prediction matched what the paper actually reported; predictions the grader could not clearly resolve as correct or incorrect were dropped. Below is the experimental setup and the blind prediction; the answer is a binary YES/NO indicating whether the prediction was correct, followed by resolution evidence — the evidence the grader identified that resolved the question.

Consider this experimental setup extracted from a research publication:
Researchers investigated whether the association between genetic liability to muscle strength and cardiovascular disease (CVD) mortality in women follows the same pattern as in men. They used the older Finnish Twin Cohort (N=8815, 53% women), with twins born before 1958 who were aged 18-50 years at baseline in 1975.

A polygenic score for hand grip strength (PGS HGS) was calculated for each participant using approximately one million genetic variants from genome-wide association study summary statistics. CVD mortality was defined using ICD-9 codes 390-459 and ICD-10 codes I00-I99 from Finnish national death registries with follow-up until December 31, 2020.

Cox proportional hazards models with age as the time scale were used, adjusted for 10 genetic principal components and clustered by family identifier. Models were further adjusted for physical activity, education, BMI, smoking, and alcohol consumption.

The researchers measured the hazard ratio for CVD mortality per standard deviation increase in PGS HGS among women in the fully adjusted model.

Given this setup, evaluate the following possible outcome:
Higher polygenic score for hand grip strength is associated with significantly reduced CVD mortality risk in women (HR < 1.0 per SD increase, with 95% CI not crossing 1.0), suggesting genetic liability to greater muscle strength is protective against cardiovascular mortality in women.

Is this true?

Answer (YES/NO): NO